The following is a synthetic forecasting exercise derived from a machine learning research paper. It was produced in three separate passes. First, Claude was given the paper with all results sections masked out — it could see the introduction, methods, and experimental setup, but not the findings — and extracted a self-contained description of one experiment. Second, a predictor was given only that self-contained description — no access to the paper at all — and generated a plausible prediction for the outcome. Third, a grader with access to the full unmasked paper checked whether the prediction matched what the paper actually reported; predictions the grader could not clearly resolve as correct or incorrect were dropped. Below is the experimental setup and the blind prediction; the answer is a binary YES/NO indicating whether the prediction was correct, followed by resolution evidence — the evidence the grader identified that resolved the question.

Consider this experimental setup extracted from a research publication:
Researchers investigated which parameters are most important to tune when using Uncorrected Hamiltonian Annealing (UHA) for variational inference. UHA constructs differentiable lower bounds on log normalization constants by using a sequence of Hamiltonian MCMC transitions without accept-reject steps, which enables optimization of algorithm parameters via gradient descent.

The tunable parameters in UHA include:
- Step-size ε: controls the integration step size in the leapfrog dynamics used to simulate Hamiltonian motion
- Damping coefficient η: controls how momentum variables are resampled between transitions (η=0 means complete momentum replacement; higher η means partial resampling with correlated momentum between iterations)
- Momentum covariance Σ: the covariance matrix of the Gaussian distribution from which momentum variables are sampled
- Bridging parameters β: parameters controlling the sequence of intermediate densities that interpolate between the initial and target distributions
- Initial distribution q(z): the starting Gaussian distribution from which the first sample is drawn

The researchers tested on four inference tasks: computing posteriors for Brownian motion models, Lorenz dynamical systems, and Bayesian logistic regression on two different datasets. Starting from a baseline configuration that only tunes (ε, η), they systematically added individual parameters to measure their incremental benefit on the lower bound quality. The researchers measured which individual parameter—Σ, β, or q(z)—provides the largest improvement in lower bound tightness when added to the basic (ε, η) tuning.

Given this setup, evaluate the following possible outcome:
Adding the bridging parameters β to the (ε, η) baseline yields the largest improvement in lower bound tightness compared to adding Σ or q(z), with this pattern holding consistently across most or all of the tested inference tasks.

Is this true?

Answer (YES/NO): NO